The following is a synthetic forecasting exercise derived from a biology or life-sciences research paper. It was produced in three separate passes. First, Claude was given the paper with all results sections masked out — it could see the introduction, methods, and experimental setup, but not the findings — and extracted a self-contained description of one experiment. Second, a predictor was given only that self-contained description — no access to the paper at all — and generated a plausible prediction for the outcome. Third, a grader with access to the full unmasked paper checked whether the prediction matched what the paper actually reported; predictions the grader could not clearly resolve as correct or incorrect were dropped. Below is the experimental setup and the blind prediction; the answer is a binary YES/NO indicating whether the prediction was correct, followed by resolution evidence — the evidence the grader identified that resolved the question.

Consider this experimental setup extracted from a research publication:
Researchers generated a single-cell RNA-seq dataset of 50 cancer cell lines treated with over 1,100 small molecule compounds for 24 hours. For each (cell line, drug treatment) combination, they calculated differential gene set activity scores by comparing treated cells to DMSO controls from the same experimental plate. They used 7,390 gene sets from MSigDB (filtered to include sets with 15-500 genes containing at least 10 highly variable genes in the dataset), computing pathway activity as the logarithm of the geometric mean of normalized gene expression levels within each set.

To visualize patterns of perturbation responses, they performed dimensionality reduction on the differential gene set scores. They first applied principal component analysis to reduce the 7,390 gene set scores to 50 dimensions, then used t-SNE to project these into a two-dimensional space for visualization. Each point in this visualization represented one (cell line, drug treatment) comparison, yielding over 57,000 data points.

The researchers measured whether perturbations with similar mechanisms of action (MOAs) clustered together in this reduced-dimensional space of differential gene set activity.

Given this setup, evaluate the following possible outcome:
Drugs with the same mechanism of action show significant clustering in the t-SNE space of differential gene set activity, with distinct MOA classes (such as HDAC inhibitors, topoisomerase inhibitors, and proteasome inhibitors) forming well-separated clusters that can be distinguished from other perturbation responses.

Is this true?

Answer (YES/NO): NO